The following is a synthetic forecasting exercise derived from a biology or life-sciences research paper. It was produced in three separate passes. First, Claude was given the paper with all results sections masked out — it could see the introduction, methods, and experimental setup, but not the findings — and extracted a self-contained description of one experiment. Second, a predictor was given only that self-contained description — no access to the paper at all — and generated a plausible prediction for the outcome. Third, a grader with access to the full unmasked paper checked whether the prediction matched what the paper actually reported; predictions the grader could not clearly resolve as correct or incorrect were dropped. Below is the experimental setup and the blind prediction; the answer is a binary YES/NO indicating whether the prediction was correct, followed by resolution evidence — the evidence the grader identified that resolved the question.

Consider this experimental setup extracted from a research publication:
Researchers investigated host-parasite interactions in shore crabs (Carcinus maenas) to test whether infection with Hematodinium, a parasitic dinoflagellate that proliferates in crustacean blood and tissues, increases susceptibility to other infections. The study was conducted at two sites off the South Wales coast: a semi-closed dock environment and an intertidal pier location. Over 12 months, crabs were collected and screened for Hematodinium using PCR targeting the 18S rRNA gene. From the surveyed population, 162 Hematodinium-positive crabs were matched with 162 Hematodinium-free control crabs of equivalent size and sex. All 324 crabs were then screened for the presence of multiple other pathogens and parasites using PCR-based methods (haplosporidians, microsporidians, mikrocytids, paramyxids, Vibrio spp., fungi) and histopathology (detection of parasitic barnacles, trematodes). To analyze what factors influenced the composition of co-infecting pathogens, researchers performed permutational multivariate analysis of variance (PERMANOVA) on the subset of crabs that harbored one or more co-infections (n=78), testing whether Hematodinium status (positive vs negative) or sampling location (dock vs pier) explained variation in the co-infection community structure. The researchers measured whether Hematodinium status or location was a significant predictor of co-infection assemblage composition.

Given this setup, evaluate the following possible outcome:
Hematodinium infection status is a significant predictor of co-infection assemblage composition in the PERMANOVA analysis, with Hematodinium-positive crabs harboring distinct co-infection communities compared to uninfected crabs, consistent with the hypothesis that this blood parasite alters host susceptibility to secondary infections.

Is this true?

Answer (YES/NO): NO